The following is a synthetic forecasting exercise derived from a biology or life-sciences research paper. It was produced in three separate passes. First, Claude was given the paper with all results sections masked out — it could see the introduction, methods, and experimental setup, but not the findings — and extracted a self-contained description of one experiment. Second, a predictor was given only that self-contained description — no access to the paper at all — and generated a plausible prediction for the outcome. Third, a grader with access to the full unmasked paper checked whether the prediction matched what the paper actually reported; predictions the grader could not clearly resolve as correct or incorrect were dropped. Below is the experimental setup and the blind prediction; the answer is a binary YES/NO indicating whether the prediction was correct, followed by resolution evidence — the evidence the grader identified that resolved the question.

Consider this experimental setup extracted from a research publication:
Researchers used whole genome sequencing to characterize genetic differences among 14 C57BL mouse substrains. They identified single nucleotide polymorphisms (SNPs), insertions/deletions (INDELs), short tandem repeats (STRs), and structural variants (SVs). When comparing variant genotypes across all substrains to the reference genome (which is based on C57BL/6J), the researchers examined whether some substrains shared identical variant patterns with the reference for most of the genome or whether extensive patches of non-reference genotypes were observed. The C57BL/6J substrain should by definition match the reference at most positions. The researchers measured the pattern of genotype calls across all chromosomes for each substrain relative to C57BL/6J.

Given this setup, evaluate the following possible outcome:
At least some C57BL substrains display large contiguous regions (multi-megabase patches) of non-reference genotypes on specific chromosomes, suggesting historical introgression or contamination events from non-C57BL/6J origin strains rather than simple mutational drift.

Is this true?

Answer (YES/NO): YES